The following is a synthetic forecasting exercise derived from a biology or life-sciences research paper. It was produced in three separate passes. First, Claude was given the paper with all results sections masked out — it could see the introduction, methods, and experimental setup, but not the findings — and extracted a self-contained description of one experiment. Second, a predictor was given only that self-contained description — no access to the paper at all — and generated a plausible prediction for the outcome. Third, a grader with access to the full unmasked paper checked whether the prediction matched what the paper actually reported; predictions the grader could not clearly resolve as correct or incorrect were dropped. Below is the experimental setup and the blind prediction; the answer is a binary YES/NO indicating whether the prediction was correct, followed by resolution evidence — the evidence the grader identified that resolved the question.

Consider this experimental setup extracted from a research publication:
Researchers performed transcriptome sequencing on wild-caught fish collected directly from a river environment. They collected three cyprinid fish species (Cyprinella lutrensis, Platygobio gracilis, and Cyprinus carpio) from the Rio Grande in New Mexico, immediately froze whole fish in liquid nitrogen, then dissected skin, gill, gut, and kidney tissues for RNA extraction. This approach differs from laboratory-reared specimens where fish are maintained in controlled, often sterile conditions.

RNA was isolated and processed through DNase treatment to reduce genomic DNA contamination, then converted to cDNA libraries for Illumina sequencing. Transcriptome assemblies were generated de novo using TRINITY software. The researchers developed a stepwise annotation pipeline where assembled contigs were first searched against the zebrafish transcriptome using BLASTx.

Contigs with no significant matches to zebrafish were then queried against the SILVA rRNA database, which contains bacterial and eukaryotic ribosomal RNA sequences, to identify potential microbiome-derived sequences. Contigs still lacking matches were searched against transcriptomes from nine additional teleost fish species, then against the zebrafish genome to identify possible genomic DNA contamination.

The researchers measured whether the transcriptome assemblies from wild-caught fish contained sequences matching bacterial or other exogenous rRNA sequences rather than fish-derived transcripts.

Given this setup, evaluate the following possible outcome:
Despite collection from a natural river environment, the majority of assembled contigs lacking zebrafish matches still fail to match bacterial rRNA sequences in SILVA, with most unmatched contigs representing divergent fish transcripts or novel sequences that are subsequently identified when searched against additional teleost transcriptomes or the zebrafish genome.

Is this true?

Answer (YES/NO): NO